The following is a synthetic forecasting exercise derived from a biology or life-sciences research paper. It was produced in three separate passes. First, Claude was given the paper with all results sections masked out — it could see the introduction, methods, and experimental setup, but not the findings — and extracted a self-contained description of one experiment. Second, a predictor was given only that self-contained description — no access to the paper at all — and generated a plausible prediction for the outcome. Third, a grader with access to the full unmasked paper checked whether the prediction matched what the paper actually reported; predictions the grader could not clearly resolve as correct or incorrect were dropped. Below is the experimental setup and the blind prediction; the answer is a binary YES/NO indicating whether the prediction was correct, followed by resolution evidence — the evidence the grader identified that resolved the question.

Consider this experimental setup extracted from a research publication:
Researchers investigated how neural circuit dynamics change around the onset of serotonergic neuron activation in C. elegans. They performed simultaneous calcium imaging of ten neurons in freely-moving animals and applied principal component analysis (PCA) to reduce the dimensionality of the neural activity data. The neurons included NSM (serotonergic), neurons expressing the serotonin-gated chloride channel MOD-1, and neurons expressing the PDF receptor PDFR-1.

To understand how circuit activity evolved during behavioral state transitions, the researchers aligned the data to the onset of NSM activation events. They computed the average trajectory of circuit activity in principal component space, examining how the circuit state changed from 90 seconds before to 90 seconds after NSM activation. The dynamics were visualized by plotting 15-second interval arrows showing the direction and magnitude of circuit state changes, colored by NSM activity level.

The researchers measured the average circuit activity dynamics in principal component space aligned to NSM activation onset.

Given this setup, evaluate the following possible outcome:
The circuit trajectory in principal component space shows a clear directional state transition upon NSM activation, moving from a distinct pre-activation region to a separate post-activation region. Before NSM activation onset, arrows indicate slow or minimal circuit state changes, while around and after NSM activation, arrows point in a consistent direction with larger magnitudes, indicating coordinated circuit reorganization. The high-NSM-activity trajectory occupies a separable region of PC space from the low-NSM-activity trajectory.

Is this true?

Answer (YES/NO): NO